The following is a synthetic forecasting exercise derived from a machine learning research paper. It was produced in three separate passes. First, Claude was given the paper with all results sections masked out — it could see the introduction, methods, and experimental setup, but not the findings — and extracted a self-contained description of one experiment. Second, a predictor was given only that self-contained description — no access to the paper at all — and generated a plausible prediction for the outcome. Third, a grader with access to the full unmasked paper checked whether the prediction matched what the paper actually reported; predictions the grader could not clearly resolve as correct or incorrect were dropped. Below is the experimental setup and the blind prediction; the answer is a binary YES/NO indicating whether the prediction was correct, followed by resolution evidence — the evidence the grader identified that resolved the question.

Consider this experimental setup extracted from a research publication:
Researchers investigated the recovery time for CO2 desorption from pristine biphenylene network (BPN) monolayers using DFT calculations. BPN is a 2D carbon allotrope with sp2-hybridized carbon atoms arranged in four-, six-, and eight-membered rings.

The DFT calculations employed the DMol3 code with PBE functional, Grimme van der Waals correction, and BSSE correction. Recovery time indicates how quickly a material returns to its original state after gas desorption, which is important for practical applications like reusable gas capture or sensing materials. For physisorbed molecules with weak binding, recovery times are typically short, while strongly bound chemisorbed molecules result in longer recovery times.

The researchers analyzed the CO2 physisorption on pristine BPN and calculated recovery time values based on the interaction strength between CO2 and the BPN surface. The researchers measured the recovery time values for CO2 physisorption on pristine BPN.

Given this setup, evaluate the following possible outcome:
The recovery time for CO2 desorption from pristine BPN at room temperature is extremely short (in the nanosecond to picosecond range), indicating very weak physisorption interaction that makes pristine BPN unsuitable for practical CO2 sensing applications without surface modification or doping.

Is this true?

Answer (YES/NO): YES